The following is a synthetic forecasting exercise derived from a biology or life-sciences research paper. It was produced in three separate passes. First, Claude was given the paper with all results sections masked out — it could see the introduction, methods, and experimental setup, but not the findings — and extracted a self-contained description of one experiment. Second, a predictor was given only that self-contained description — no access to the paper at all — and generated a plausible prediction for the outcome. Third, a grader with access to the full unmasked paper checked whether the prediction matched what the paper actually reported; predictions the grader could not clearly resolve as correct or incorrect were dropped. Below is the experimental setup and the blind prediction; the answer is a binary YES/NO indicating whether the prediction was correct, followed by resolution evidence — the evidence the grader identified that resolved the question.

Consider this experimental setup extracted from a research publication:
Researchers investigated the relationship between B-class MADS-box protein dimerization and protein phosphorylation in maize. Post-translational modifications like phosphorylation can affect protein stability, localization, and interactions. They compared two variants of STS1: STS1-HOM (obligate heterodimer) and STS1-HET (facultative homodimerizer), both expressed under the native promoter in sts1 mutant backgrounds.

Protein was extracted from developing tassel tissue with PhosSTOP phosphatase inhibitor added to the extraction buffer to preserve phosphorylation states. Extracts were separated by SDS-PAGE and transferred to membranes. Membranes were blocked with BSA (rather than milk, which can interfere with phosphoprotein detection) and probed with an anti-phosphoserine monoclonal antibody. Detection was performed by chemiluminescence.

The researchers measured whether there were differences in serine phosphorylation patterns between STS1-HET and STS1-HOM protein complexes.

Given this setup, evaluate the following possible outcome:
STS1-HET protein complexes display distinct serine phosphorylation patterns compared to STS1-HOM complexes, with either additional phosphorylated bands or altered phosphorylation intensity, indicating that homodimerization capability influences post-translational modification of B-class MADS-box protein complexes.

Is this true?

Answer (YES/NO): NO